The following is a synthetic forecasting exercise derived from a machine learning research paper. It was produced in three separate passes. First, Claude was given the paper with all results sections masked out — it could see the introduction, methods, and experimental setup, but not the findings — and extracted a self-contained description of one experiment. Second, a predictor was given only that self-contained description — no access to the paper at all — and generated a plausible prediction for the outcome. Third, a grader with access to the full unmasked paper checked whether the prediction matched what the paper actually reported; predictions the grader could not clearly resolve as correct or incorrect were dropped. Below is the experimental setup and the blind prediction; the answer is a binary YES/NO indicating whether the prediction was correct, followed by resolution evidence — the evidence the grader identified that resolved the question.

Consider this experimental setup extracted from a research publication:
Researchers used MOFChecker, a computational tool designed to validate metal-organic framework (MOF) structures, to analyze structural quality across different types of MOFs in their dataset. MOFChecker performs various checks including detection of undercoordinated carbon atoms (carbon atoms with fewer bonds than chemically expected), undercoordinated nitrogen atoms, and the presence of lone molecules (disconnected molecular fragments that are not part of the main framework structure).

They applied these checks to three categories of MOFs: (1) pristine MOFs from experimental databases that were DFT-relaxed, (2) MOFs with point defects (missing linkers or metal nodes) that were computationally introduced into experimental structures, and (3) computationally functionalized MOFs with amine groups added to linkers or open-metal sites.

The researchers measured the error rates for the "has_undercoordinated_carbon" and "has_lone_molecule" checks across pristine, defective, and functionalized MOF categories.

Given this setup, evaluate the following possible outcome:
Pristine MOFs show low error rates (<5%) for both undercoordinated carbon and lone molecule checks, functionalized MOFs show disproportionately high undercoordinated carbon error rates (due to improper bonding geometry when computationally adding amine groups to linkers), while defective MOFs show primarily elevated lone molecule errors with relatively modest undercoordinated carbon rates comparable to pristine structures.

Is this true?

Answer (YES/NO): NO